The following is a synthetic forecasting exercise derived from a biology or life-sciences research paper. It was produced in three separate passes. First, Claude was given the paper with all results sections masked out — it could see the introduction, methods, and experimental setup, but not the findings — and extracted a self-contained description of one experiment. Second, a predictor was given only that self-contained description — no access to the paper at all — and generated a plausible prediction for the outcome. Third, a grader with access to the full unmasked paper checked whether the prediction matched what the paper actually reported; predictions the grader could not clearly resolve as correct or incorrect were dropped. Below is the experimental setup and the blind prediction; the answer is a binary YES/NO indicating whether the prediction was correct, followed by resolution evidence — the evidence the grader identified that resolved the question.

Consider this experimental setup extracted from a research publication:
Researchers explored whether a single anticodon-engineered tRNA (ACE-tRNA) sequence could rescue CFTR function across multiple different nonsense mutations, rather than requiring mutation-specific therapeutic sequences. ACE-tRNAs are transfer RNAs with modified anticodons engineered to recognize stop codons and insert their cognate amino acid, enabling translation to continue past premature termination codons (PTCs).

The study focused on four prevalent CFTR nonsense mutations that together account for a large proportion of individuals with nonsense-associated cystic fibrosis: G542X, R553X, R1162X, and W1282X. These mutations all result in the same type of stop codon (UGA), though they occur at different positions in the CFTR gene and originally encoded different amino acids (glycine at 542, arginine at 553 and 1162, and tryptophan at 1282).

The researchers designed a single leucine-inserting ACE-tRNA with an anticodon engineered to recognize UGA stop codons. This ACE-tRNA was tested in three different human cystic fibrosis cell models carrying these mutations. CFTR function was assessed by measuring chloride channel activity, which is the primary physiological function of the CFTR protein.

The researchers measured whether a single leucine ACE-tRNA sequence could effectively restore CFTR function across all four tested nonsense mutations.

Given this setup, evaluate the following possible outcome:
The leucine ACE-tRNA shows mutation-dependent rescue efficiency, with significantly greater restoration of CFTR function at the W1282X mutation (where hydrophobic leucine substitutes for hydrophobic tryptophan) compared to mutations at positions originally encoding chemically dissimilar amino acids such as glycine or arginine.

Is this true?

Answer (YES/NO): NO